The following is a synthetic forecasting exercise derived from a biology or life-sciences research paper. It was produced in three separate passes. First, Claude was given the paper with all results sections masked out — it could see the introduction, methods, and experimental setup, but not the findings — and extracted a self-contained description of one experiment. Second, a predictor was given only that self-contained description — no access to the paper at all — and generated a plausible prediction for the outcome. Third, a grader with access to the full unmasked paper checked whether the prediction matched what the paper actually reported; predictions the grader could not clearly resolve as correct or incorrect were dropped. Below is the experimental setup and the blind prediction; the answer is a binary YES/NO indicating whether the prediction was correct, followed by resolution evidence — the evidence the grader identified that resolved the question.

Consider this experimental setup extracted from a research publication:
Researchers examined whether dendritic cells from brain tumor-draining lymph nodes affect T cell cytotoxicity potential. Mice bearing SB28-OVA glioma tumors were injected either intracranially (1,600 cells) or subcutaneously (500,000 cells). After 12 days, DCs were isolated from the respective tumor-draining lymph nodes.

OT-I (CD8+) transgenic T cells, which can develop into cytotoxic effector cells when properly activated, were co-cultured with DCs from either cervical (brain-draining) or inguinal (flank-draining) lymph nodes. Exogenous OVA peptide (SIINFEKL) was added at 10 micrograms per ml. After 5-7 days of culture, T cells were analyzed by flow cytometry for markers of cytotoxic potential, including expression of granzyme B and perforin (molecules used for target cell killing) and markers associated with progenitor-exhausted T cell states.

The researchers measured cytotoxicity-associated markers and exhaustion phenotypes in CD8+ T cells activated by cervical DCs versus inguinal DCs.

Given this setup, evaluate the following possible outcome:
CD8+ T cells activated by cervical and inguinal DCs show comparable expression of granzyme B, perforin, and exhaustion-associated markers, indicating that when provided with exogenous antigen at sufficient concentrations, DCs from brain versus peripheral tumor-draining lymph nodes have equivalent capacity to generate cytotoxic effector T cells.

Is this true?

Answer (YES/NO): NO